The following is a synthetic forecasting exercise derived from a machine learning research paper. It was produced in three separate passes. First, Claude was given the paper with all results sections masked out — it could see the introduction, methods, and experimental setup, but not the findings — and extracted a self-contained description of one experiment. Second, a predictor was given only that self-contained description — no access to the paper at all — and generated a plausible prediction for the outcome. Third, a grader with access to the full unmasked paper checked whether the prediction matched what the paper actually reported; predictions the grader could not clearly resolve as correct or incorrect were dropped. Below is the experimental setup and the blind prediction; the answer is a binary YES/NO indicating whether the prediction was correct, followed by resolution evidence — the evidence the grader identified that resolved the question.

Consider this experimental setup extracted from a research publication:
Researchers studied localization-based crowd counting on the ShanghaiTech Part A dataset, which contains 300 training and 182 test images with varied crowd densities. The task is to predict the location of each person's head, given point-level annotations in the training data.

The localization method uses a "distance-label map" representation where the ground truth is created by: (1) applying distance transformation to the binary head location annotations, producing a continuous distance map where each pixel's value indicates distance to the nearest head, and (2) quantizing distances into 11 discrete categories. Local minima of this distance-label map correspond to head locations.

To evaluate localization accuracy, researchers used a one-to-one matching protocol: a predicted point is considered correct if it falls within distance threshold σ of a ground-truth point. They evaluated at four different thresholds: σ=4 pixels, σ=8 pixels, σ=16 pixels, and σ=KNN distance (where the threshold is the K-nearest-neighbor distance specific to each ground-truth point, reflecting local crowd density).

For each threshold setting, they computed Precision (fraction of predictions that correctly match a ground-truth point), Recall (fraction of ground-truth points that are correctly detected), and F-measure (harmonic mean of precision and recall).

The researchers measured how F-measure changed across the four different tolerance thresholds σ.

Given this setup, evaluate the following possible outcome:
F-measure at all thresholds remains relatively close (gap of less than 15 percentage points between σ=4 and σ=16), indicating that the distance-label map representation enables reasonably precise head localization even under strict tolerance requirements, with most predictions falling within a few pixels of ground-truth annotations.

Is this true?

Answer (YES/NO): NO